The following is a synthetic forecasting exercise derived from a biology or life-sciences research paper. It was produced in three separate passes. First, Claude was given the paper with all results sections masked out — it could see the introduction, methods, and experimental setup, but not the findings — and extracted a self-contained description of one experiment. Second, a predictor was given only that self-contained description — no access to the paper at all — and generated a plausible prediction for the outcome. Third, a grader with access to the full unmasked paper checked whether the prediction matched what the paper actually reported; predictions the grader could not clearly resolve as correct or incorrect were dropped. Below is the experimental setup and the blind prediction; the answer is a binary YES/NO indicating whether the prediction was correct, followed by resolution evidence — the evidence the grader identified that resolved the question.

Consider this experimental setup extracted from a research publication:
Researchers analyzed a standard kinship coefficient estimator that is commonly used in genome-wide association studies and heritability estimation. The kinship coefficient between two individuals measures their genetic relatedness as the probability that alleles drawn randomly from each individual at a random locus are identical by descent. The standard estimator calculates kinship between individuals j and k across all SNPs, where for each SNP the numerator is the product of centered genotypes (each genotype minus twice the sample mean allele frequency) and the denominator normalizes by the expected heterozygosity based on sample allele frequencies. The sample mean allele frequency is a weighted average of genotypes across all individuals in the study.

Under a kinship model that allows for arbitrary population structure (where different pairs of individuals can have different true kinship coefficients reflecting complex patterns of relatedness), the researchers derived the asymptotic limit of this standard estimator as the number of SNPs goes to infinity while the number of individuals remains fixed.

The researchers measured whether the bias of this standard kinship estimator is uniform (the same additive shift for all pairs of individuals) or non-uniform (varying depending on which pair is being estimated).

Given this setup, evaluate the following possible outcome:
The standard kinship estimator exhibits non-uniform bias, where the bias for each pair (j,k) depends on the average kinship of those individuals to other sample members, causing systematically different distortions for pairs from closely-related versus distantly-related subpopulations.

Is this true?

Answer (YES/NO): YES